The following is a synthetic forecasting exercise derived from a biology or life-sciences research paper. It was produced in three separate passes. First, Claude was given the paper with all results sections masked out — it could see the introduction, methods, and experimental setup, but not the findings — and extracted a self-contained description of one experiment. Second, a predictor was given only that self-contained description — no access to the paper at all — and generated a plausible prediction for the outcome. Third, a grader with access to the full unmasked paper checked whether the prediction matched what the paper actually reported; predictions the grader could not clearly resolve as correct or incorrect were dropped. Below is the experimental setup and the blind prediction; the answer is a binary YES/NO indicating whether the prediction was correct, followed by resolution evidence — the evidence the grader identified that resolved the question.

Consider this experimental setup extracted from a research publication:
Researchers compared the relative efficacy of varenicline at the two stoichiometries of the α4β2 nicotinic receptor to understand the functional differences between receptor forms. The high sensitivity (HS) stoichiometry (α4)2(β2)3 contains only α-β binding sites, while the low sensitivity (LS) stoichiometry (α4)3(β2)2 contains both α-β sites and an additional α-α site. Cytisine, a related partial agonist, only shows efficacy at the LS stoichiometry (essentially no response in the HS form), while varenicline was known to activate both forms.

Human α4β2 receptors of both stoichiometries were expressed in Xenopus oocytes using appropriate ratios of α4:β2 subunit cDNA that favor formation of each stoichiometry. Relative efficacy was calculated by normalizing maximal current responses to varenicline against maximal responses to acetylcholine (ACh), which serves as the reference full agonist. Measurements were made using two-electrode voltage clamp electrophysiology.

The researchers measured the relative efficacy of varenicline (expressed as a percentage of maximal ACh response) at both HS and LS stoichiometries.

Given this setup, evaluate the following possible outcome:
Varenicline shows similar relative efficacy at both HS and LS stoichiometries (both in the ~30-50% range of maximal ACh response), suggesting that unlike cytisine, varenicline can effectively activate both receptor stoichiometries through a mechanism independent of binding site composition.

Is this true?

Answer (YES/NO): NO